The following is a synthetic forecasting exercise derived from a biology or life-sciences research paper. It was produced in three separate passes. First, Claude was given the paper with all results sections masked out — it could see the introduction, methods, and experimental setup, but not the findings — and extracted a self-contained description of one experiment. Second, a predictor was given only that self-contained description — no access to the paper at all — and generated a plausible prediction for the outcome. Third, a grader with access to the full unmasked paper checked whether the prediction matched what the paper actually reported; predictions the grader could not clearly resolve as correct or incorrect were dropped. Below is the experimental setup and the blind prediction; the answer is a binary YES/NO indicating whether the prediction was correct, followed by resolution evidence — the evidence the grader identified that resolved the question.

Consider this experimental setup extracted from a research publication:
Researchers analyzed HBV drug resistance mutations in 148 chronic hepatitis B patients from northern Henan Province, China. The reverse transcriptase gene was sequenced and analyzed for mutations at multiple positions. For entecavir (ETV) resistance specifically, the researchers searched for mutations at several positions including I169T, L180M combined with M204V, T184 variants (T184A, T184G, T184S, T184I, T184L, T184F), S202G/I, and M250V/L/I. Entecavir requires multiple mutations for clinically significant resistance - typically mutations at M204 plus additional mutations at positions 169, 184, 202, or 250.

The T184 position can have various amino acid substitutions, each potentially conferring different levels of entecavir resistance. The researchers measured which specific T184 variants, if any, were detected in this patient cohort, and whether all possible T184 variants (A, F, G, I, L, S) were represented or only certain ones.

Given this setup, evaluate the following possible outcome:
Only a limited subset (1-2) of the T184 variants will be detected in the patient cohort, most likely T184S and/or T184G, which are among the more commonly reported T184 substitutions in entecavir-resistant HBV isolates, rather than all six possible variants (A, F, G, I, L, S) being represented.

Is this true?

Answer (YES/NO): NO